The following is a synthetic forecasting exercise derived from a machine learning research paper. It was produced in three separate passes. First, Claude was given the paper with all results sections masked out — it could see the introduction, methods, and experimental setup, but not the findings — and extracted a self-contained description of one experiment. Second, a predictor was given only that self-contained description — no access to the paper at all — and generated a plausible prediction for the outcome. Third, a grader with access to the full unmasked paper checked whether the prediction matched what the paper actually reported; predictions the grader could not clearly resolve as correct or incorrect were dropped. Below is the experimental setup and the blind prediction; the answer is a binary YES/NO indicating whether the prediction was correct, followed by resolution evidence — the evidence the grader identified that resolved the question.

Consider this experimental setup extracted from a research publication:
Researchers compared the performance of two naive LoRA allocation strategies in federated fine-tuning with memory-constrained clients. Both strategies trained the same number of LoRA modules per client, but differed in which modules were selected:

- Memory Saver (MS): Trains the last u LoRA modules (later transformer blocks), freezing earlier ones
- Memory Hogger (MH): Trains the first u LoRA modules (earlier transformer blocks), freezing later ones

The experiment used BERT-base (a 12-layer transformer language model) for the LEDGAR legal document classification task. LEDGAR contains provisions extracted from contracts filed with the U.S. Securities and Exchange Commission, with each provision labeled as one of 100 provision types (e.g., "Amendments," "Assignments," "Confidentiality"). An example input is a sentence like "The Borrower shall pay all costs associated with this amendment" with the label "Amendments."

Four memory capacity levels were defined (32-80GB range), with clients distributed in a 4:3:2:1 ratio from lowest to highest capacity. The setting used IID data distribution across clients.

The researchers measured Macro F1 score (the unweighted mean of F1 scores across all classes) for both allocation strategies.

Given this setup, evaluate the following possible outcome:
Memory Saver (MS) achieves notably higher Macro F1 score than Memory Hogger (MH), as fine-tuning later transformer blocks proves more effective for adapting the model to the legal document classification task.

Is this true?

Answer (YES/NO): NO